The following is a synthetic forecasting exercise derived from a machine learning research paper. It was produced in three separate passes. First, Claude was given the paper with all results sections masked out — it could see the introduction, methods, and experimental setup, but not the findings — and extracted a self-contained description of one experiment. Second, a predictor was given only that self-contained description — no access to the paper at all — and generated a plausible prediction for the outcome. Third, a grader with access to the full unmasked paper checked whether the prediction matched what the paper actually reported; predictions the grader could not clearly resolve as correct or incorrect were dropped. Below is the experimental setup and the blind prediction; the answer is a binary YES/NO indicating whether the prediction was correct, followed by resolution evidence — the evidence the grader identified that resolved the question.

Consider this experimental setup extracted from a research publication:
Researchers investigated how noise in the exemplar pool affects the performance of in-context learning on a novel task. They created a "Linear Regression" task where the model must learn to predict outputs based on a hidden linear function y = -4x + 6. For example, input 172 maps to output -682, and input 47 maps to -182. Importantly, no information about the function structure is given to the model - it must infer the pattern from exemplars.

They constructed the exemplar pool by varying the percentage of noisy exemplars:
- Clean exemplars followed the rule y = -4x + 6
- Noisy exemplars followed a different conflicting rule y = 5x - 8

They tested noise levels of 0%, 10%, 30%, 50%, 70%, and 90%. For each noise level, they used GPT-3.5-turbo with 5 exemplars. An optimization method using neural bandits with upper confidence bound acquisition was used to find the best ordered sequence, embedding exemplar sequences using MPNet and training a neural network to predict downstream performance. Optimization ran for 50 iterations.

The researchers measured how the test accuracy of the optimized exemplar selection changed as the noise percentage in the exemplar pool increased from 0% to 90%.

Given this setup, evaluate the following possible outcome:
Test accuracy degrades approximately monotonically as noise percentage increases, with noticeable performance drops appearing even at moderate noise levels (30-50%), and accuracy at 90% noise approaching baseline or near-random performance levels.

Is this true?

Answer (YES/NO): NO